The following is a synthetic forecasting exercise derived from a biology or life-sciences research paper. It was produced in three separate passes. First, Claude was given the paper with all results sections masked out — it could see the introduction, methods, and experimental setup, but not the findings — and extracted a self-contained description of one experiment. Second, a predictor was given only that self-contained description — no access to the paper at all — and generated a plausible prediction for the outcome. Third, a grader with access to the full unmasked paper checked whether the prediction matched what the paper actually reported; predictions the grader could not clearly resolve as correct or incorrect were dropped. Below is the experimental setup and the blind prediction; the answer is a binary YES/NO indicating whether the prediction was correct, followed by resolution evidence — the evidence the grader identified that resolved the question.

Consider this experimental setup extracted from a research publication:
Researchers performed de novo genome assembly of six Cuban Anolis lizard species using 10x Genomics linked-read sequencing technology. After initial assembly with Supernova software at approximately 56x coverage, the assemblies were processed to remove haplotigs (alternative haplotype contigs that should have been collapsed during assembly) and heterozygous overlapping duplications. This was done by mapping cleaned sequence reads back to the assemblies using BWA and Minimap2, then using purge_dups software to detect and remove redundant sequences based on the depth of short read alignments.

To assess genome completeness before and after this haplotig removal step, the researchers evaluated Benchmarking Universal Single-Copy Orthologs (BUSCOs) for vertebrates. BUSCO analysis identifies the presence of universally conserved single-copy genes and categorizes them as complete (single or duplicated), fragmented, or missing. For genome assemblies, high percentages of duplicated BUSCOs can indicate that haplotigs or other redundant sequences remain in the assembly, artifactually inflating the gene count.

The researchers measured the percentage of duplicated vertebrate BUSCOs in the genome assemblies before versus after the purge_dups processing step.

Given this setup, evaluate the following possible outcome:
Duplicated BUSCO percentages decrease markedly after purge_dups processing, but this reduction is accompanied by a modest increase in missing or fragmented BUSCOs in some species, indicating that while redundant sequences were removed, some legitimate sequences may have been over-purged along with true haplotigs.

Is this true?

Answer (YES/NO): NO